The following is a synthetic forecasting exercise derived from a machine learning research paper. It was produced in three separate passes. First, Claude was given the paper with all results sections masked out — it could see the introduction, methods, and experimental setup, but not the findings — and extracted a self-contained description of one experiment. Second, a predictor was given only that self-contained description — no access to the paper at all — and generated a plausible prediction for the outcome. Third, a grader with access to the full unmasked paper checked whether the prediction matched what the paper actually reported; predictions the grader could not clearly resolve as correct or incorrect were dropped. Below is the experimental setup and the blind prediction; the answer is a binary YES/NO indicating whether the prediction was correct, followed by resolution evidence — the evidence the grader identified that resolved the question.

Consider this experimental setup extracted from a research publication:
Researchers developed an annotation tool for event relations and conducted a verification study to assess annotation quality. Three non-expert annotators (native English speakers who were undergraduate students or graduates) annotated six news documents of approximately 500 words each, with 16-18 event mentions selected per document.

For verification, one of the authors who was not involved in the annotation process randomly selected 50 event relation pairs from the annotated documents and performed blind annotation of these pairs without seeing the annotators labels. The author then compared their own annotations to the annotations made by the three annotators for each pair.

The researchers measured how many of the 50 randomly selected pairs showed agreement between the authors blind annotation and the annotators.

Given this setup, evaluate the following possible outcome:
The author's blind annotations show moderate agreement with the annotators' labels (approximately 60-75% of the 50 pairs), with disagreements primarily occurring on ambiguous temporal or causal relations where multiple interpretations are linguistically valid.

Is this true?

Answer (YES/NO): NO